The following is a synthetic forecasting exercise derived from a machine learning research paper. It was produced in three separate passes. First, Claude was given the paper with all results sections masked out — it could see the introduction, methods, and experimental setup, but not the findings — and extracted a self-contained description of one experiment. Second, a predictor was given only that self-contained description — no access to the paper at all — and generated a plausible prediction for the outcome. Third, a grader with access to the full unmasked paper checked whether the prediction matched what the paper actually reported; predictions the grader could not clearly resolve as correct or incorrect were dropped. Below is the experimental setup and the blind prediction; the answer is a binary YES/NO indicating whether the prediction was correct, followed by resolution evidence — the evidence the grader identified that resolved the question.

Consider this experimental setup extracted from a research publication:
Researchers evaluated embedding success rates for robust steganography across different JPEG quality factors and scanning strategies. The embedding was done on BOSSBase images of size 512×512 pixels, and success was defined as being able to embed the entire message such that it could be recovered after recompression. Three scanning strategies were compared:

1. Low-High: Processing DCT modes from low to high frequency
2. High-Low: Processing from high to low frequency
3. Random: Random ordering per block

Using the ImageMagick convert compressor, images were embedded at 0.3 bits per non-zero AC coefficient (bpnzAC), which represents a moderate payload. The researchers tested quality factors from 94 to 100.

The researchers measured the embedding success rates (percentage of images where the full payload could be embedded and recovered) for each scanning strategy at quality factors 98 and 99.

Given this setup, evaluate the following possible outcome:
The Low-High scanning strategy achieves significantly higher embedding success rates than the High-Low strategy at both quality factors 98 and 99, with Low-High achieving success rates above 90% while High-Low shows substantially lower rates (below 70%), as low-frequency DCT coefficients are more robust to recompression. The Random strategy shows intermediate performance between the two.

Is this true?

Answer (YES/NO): NO